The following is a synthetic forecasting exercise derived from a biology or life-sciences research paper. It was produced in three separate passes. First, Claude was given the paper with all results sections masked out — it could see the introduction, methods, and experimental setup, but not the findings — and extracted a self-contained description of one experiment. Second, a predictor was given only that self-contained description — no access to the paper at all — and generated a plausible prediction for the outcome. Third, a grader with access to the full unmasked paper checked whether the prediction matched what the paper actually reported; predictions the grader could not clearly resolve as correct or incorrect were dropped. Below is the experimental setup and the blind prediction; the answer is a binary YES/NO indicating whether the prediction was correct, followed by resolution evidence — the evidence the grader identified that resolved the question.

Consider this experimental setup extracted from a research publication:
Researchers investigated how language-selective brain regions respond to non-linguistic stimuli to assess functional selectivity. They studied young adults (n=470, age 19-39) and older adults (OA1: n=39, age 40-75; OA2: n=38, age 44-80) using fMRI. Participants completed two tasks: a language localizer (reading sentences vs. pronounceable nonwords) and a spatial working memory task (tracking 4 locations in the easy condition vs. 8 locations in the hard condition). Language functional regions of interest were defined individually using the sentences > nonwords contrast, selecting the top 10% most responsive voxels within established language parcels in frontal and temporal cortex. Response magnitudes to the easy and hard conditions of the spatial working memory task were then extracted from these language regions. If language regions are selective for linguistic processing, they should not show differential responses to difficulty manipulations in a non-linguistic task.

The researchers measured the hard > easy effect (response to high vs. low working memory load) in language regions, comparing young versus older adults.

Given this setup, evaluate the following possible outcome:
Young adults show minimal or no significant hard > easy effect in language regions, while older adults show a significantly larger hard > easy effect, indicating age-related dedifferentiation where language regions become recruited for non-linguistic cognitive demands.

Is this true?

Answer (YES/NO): NO